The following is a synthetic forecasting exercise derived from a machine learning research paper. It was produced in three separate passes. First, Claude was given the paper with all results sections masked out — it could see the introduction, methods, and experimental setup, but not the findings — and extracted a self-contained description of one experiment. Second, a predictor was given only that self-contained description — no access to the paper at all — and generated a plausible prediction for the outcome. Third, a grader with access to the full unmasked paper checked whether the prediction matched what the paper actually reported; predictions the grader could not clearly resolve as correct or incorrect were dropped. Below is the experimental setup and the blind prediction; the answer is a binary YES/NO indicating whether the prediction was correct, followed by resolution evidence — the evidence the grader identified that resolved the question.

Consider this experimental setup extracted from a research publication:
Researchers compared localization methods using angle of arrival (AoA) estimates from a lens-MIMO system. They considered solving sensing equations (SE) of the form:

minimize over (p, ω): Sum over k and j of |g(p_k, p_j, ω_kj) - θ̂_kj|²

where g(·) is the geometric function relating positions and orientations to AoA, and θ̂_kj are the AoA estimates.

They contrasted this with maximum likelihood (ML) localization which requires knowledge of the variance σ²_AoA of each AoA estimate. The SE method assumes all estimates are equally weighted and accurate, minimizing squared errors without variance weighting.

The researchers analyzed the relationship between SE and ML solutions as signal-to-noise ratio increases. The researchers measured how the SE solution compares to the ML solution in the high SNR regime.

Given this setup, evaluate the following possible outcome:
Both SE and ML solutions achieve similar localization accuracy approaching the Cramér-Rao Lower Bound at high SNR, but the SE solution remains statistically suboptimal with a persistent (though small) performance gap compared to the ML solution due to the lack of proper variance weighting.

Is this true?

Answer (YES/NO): NO